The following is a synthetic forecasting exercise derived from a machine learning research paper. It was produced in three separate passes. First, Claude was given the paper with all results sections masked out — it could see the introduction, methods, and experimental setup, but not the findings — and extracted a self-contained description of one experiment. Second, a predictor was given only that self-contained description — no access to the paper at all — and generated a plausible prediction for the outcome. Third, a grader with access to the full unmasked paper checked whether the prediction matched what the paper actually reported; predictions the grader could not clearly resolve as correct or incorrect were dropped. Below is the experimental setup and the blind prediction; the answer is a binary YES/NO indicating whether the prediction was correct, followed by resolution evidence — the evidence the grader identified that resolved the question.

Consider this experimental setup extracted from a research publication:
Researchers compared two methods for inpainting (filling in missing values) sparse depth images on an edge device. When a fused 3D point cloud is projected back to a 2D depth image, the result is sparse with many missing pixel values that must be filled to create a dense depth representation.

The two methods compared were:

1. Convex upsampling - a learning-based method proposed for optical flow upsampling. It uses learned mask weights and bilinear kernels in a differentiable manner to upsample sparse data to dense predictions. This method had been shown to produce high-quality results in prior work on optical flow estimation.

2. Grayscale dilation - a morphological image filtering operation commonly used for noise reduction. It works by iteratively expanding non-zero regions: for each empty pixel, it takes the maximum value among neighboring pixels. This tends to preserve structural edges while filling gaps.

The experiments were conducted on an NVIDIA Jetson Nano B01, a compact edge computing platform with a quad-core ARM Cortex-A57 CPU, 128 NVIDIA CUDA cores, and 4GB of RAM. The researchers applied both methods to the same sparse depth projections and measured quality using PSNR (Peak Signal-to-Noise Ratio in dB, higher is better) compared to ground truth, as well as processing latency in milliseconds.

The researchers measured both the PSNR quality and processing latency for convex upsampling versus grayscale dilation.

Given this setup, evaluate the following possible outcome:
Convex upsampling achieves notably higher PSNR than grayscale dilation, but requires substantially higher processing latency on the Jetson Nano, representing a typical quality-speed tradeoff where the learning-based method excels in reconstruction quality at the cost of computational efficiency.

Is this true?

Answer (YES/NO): YES